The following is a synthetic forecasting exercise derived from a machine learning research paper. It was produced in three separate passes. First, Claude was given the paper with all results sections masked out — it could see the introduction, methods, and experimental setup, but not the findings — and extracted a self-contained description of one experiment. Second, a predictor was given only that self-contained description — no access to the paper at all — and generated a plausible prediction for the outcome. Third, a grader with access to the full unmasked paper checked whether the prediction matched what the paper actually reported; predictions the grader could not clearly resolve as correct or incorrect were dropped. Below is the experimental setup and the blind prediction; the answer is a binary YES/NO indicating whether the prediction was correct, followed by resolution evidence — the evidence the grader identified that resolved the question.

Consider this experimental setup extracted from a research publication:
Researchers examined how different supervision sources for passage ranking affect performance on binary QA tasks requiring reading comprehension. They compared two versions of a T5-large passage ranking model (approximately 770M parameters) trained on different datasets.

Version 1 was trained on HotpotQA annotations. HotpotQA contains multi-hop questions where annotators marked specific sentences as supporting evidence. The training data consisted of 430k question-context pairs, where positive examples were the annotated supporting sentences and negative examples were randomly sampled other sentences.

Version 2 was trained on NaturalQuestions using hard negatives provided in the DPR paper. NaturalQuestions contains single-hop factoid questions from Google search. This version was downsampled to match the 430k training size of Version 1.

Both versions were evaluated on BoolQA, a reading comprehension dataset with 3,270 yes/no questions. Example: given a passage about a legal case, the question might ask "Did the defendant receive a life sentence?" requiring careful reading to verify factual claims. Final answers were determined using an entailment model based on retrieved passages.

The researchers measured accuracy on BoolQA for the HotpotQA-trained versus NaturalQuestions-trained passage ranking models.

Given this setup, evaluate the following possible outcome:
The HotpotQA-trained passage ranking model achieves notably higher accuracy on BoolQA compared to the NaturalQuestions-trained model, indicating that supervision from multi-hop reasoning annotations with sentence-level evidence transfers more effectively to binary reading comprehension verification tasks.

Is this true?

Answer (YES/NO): NO